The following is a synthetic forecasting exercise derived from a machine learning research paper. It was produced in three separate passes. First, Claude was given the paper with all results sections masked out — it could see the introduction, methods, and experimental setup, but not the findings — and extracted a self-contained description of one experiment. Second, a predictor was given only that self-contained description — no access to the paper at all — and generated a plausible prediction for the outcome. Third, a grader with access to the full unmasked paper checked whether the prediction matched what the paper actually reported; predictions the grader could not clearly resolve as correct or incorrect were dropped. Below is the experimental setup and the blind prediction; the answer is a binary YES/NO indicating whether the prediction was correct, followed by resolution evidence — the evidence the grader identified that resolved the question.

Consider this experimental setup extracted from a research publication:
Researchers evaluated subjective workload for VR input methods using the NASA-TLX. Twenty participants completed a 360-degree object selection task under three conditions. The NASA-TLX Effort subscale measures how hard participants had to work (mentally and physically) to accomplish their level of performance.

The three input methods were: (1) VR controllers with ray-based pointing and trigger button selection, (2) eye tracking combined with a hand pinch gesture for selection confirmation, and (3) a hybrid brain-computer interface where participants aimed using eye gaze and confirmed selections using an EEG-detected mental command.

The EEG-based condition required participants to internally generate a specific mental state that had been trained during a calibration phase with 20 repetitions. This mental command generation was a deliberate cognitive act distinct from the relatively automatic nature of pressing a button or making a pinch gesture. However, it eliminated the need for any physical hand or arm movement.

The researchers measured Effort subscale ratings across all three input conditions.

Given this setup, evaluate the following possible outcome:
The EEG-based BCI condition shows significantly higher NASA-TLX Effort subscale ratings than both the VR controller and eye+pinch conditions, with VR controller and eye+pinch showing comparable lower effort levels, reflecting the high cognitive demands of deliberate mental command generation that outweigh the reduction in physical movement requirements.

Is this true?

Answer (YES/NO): NO